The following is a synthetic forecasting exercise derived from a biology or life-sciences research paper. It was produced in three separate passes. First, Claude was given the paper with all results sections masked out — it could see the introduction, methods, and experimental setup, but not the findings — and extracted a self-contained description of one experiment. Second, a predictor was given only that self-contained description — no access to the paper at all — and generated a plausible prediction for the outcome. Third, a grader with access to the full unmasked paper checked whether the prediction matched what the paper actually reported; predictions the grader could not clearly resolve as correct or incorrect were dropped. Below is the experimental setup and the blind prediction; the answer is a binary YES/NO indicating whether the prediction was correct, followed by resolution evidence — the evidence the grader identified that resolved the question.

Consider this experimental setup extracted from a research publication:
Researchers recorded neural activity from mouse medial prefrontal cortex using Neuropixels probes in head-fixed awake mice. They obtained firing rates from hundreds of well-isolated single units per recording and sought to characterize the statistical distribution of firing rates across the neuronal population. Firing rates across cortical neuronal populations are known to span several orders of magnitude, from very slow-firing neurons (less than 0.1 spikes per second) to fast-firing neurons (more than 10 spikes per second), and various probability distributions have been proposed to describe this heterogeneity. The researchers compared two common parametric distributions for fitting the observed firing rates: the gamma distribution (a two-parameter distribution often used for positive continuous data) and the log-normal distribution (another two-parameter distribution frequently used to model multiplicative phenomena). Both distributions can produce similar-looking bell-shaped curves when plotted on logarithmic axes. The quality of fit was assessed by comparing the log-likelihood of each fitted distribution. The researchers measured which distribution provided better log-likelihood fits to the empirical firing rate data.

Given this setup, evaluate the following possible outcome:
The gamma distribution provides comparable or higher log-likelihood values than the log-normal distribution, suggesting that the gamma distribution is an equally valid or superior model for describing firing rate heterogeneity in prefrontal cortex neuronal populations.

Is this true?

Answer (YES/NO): YES